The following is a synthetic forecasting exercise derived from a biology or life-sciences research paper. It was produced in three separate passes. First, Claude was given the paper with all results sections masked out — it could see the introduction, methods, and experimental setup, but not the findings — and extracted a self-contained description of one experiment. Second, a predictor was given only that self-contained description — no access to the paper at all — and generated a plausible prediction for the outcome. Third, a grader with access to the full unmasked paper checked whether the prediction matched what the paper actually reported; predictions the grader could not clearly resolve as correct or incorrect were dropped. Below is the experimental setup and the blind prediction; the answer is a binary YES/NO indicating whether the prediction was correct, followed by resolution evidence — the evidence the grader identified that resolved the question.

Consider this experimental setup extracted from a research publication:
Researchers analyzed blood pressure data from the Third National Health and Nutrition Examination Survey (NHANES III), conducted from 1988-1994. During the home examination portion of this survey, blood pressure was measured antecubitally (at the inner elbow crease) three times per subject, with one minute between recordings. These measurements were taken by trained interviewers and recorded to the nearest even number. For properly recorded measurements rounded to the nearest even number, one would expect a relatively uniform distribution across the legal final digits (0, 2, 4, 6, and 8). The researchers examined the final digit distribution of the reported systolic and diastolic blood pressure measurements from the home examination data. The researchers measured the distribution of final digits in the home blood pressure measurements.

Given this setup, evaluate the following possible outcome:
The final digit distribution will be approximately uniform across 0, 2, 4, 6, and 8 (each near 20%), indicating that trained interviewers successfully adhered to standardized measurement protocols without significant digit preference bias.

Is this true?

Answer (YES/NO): NO